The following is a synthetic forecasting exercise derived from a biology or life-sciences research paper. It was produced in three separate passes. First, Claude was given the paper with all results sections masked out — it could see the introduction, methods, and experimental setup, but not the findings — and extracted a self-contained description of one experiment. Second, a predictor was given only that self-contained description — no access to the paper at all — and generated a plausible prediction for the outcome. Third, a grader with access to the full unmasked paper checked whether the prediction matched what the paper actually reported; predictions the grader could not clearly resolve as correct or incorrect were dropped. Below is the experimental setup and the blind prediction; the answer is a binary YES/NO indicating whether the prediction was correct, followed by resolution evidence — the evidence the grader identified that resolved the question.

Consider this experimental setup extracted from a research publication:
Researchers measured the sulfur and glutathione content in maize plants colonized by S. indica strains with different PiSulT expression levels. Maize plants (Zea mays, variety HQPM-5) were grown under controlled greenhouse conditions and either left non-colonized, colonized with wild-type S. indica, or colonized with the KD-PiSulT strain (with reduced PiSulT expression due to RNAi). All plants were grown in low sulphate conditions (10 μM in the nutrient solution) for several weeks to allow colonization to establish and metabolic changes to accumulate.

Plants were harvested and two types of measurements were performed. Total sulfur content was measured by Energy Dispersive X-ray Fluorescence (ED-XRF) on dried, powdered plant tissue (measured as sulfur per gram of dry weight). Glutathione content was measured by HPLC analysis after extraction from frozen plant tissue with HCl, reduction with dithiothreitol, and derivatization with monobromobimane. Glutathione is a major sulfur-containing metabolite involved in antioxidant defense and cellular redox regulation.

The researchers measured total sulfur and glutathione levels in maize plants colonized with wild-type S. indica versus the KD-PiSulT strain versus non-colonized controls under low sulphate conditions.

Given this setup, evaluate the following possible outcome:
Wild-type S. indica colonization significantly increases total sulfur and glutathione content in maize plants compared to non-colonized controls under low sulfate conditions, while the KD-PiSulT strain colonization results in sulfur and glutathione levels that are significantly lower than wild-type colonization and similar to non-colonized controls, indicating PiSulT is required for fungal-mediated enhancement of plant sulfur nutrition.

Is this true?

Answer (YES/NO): NO